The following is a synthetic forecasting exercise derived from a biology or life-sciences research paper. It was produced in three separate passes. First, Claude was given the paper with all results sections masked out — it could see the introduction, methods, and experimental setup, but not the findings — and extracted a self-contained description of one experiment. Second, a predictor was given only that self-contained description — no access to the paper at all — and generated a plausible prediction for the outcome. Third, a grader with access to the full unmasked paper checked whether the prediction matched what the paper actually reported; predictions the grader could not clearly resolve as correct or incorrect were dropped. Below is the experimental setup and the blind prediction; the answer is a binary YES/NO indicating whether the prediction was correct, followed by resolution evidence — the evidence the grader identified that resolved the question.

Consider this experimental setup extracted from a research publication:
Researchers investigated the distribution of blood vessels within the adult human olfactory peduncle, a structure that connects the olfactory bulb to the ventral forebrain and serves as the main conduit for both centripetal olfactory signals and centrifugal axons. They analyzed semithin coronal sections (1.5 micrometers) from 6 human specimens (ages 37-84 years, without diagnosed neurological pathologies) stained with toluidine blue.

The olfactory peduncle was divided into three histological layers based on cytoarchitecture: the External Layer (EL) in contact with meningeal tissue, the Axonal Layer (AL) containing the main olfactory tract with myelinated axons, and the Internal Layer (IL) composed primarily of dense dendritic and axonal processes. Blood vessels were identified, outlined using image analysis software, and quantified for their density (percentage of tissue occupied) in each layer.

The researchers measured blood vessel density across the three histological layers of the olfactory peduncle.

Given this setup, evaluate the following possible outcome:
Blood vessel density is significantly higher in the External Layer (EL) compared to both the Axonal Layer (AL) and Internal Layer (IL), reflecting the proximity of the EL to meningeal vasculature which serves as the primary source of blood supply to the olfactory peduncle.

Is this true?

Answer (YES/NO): NO